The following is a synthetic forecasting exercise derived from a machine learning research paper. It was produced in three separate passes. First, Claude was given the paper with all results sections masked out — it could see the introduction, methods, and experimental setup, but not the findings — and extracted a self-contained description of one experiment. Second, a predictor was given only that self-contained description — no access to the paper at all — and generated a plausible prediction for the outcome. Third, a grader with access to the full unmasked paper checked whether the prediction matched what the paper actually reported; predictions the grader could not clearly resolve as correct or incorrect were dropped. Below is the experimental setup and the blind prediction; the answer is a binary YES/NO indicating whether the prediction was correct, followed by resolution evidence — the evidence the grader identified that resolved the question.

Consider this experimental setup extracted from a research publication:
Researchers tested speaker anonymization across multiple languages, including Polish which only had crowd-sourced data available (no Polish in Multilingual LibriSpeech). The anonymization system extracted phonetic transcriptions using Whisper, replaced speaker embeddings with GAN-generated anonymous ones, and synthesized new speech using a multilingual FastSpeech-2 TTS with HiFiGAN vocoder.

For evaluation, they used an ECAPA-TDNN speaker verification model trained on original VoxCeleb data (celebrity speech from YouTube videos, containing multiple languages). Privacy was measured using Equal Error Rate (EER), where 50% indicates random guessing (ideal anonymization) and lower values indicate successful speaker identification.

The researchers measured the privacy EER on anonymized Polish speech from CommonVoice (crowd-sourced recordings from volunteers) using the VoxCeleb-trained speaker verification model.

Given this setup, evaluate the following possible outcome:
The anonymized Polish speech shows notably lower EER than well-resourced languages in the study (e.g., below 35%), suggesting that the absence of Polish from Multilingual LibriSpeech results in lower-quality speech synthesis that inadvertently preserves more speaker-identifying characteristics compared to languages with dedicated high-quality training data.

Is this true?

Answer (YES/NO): NO